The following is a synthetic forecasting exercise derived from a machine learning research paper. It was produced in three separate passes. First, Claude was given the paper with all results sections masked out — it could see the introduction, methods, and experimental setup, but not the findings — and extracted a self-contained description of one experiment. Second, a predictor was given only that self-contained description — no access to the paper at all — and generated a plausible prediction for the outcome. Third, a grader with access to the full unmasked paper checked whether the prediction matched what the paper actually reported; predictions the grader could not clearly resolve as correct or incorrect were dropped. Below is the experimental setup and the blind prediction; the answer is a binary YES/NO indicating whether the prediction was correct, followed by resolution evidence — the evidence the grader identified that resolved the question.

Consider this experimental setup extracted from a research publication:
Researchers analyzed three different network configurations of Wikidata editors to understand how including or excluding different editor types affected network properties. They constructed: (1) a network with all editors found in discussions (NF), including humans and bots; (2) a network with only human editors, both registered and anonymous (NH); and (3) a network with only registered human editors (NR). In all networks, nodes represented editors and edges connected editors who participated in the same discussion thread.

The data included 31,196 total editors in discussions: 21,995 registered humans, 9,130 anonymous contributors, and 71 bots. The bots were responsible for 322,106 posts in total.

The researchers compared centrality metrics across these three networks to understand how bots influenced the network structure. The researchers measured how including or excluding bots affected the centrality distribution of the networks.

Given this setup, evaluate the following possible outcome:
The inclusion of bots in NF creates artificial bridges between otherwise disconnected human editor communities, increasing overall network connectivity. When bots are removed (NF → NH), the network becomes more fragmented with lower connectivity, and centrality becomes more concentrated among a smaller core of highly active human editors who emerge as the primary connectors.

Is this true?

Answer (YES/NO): NO